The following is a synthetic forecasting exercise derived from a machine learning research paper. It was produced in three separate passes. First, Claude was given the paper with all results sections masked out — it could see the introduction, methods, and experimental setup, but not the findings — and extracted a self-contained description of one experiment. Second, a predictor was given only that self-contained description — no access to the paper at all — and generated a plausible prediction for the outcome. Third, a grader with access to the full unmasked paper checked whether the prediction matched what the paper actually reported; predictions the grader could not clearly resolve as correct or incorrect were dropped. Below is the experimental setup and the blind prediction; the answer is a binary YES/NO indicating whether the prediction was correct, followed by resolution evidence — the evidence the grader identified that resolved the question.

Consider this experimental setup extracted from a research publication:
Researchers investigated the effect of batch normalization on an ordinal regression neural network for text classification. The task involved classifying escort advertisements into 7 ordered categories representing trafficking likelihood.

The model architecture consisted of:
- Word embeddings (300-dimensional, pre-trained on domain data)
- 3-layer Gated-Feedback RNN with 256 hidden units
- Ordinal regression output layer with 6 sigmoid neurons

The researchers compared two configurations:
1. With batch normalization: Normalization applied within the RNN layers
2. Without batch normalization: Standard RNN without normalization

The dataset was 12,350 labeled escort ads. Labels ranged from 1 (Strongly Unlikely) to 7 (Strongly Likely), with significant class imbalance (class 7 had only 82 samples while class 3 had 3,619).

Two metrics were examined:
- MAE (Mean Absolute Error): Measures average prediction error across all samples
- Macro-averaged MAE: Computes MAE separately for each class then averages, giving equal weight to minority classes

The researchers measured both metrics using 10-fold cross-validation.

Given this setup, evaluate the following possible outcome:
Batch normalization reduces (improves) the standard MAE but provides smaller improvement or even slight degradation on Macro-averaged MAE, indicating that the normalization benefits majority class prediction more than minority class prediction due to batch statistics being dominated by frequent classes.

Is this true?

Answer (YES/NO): NO